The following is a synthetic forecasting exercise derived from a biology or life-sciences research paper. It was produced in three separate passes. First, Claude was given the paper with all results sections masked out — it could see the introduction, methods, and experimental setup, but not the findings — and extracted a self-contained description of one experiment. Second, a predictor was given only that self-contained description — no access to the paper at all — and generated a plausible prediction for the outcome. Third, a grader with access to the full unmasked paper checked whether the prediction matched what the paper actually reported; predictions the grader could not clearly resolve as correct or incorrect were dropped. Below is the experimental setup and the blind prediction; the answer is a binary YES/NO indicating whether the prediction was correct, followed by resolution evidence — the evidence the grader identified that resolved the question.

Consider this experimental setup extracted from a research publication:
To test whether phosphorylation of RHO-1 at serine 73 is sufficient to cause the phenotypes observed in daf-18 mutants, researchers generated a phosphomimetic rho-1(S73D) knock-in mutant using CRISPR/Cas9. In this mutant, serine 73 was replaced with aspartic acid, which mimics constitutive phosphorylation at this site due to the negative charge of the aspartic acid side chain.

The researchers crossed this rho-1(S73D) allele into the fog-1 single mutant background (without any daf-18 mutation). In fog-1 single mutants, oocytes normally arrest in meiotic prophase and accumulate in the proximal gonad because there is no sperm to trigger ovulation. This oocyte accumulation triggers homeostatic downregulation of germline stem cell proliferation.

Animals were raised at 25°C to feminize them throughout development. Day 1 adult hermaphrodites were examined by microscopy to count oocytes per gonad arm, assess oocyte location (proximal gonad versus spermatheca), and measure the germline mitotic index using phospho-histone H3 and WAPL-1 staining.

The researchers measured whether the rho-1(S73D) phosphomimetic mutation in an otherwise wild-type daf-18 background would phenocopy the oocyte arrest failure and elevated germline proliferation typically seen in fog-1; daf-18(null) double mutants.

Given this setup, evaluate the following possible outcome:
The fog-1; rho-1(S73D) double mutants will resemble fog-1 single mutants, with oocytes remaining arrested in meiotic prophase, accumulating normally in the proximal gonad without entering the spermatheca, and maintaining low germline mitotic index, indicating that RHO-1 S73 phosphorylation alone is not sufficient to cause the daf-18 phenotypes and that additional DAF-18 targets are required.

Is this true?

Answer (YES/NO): NO